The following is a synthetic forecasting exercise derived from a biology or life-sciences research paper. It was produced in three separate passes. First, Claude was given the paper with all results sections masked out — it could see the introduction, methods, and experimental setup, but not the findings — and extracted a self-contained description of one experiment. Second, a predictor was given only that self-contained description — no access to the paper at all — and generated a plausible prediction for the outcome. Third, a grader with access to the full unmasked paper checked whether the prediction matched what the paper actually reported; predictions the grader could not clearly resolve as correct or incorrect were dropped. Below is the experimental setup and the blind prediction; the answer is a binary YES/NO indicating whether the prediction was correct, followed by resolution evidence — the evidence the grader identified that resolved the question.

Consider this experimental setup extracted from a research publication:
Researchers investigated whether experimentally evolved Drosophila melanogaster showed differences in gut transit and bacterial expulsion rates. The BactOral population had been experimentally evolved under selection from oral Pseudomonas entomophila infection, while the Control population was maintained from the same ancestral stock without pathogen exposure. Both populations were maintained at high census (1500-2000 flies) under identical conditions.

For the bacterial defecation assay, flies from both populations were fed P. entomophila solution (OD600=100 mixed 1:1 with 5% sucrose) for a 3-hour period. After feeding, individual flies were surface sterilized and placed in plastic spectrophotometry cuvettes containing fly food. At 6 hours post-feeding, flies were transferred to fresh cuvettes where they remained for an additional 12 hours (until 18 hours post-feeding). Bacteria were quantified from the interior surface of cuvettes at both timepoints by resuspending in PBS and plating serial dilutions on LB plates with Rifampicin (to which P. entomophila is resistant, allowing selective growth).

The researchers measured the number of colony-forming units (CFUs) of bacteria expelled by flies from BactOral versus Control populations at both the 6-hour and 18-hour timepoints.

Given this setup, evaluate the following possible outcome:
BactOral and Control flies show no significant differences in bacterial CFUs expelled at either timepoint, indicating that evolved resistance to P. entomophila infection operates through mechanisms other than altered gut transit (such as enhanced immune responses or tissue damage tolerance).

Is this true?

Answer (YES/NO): YES